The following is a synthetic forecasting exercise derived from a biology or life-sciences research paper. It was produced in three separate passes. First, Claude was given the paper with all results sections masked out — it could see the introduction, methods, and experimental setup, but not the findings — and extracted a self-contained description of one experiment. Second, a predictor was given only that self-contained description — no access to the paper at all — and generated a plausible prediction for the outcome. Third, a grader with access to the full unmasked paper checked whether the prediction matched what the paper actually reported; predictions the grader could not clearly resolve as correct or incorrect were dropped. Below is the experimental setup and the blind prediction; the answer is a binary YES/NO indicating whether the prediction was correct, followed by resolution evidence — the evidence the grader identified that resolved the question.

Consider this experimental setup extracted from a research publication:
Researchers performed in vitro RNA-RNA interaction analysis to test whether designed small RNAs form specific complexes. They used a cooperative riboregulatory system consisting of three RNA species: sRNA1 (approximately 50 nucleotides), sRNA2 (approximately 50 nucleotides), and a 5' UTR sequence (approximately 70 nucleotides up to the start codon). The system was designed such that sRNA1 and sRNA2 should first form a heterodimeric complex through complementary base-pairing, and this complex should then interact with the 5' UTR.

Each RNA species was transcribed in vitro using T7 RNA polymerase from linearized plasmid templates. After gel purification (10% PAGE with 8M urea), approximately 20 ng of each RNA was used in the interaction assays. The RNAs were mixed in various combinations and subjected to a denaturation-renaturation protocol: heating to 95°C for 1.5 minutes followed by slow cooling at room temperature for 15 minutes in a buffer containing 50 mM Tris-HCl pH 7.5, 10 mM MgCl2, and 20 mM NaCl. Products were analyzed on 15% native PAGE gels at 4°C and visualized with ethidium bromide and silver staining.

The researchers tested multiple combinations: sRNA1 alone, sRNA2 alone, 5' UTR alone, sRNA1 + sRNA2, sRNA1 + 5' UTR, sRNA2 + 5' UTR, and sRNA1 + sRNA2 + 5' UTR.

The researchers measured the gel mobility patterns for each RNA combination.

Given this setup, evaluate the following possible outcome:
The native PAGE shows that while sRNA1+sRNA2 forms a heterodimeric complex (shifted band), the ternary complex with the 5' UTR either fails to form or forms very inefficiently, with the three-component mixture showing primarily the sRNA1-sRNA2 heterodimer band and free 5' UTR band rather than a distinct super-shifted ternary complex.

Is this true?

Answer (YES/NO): NO